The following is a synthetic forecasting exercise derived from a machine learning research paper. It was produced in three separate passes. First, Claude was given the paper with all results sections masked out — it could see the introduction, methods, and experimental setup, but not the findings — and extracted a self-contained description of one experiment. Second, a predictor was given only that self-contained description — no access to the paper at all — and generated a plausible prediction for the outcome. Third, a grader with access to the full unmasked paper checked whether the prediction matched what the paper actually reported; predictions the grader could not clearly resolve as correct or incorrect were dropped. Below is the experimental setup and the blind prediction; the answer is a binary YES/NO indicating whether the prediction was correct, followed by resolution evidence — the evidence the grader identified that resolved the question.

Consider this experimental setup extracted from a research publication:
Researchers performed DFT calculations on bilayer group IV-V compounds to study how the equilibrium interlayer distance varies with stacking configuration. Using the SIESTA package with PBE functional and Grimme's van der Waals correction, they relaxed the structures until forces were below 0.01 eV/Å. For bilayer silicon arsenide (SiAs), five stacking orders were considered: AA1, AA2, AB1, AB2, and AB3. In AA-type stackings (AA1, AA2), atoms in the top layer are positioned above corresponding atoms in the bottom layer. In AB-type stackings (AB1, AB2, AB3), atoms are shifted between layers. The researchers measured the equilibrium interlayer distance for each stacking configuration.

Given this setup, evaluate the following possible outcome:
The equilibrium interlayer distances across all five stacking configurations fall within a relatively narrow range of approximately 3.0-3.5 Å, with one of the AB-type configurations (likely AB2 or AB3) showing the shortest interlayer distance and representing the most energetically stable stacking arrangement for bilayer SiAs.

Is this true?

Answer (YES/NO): NO